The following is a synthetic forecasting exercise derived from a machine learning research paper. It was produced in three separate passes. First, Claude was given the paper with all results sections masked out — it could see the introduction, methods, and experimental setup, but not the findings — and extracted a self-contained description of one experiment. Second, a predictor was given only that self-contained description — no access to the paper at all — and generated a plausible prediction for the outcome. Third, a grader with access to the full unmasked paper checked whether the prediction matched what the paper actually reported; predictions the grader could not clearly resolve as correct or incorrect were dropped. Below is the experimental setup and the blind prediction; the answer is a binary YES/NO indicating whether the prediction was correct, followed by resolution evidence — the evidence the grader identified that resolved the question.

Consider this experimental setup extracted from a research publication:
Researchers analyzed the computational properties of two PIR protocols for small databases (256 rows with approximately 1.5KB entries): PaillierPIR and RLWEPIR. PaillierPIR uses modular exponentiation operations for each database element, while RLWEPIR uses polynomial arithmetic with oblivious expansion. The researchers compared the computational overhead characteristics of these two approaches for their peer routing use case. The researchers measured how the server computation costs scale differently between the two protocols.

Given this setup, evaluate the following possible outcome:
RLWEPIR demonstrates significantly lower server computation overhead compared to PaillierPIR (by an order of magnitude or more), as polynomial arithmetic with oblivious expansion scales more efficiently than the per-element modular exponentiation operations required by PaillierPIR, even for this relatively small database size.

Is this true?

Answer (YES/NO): NO